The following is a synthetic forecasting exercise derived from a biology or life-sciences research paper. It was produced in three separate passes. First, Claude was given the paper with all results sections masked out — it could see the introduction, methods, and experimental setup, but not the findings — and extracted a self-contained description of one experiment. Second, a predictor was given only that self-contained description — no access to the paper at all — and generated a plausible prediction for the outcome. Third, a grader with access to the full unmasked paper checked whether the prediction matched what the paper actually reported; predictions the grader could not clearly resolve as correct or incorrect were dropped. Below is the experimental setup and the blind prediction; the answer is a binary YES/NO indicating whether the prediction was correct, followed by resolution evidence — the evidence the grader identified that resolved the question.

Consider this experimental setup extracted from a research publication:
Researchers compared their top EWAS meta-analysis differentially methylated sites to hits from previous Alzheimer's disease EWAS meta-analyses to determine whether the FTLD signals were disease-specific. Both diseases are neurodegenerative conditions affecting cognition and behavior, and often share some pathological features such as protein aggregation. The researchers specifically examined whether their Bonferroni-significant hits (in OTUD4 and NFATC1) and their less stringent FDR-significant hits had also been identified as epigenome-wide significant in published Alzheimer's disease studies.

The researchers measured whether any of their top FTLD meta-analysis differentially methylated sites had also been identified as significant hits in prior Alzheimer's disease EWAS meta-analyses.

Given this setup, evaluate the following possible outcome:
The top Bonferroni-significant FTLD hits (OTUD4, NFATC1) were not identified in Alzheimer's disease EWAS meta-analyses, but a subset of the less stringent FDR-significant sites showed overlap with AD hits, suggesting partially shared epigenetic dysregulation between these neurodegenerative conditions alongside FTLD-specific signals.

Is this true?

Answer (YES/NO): NO